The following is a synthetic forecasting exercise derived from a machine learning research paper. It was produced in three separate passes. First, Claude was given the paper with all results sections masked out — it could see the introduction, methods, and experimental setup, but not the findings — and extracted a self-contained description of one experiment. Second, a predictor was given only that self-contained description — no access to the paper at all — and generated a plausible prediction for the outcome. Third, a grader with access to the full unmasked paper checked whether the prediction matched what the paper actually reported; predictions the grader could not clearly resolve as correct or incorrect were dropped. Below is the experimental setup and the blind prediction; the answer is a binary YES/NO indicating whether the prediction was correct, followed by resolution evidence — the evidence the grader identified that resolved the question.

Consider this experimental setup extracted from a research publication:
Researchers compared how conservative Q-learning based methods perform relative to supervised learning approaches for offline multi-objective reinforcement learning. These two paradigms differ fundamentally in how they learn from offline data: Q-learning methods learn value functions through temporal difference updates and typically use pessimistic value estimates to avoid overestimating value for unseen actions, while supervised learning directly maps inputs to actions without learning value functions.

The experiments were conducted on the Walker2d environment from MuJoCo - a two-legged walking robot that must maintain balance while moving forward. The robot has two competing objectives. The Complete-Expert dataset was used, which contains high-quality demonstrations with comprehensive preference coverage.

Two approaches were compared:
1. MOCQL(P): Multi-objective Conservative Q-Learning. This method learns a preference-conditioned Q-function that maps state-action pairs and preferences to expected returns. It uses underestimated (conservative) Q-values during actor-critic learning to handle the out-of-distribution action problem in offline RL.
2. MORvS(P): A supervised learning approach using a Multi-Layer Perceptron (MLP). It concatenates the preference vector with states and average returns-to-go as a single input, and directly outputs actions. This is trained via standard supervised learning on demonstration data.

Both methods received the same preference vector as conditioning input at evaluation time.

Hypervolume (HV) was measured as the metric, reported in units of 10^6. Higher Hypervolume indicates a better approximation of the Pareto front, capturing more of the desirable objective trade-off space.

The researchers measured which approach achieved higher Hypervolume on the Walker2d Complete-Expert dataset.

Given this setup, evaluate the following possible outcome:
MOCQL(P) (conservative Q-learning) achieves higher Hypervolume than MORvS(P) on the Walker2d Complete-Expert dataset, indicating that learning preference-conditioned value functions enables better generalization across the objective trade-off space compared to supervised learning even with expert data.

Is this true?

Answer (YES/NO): NO